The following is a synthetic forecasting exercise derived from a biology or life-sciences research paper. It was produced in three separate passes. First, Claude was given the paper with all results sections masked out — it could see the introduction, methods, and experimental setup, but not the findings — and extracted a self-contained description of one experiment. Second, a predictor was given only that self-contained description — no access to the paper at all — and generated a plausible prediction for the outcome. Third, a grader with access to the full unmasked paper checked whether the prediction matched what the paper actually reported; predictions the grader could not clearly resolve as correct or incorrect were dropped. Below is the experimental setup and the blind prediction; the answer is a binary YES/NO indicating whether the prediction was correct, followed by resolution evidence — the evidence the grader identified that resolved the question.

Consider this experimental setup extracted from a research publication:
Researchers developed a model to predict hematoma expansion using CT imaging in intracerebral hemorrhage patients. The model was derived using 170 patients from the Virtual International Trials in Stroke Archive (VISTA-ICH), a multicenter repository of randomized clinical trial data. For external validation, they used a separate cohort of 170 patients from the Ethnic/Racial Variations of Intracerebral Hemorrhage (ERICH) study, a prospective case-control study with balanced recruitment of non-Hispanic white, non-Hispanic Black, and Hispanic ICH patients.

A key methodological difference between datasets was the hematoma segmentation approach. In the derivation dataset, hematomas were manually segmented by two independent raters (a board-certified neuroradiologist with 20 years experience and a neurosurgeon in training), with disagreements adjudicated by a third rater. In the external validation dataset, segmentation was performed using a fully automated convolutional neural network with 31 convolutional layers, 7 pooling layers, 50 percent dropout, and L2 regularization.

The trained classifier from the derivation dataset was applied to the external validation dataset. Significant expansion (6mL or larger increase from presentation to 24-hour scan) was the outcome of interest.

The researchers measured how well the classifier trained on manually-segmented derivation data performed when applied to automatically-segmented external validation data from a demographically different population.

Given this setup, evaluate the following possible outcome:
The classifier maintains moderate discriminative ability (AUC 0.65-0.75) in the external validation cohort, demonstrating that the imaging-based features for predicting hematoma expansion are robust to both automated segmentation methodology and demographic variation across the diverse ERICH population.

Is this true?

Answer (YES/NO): YES